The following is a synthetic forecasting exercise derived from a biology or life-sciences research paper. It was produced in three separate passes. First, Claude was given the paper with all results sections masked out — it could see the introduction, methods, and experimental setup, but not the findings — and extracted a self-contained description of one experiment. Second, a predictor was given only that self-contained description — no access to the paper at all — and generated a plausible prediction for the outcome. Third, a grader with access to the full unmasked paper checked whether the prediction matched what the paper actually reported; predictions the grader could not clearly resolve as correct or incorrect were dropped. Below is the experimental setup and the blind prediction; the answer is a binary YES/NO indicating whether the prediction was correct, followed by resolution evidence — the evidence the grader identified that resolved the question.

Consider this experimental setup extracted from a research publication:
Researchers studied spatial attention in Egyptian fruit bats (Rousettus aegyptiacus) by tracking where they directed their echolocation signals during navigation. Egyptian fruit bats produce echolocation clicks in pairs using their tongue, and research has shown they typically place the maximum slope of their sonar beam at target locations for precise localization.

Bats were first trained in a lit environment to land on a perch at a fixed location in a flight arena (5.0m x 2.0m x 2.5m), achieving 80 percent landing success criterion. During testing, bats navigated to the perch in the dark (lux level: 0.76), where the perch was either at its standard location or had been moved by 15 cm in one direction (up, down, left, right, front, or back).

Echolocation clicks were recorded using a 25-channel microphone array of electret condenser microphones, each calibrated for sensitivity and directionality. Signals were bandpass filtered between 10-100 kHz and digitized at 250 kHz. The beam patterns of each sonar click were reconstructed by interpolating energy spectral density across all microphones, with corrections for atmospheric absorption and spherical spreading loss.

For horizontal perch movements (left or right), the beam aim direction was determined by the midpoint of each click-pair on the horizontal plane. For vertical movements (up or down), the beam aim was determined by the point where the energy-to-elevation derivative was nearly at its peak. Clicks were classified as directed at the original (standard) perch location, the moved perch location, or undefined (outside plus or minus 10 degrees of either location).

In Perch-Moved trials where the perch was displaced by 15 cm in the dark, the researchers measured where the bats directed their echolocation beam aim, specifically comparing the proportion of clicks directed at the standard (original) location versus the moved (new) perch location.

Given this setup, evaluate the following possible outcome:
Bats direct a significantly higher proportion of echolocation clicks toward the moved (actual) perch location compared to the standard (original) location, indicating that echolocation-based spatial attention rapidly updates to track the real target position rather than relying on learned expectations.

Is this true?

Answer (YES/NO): NO